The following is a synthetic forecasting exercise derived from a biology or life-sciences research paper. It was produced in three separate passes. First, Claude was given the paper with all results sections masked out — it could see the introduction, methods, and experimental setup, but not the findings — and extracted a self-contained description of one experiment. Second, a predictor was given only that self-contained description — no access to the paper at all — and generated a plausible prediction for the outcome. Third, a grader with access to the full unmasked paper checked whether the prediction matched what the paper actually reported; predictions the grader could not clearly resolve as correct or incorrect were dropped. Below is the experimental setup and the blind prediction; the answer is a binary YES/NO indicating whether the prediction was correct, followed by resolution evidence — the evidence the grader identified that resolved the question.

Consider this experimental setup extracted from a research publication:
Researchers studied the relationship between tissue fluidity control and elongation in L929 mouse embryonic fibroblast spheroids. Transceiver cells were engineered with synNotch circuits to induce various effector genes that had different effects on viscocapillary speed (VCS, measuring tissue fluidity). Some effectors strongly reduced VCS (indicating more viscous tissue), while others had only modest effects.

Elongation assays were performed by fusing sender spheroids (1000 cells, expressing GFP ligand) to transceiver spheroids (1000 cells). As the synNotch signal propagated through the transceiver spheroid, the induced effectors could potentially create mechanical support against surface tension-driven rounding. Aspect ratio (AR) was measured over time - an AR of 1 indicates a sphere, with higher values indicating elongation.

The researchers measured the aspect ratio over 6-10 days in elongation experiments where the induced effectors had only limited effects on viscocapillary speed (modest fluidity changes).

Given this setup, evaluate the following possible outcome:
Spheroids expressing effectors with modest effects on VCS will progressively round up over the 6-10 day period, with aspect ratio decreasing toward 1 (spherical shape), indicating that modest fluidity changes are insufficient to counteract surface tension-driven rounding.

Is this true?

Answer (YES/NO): NO